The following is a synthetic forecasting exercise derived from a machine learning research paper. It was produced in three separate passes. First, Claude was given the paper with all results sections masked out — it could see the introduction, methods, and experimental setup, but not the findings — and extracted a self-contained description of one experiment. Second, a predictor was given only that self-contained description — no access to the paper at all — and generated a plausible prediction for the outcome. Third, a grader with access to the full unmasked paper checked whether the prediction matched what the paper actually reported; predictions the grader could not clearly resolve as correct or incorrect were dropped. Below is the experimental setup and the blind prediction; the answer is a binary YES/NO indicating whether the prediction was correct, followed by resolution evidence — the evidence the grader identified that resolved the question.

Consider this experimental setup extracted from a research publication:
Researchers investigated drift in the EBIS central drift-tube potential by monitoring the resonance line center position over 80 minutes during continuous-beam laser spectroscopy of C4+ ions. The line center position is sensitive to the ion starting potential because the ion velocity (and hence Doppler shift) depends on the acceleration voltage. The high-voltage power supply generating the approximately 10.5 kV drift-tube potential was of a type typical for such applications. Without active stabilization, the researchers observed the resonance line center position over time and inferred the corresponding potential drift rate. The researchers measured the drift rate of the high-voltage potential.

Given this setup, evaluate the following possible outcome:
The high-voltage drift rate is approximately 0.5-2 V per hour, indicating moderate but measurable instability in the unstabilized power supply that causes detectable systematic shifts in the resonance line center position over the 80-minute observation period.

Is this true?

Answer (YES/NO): YES